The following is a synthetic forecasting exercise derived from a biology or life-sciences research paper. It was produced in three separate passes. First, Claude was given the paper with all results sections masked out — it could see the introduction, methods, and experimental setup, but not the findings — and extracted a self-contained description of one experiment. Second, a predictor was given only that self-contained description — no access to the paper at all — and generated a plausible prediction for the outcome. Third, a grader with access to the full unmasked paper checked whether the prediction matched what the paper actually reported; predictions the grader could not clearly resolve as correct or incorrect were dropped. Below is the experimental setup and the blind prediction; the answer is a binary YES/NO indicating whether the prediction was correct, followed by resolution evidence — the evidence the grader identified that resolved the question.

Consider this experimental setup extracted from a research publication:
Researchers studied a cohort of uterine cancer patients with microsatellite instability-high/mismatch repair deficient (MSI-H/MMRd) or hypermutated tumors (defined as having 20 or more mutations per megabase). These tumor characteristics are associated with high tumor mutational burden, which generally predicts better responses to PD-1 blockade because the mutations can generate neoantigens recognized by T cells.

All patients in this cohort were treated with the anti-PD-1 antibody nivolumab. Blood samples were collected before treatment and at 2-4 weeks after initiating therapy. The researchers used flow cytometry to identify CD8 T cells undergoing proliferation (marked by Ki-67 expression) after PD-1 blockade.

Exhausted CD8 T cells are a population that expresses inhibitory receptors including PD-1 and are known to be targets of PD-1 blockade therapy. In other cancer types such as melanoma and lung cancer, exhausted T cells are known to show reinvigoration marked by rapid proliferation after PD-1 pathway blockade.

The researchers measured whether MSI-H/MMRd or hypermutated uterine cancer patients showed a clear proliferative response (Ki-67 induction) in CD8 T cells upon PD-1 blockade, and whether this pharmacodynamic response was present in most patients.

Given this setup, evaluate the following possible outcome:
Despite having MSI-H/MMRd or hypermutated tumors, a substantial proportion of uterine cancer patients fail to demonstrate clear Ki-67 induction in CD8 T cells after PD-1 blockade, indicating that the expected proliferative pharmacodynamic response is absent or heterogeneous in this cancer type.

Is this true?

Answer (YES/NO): NO